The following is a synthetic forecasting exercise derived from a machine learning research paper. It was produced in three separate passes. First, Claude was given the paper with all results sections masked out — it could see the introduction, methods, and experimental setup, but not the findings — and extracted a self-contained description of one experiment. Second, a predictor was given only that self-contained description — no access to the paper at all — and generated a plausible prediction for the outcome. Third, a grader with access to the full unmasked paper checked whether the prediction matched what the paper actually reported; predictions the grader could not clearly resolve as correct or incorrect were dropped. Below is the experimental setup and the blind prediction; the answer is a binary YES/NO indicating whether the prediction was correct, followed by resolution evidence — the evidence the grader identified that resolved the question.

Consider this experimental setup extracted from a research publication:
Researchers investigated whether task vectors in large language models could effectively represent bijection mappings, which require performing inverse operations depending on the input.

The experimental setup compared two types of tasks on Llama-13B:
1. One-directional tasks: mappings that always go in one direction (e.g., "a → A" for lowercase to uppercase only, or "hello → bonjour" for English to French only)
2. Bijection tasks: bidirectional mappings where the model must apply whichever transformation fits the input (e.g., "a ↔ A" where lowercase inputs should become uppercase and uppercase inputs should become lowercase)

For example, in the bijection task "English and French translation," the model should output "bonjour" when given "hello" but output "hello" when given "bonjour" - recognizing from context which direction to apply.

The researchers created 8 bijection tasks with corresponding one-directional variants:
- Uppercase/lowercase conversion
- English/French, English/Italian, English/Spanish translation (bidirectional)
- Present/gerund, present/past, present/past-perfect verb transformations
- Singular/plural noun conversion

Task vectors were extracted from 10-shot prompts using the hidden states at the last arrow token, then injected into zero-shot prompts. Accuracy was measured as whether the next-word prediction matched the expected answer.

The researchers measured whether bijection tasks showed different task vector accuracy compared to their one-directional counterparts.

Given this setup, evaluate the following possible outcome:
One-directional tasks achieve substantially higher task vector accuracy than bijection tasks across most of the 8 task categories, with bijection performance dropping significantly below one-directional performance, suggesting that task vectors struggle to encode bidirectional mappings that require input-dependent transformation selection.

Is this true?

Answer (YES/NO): YES